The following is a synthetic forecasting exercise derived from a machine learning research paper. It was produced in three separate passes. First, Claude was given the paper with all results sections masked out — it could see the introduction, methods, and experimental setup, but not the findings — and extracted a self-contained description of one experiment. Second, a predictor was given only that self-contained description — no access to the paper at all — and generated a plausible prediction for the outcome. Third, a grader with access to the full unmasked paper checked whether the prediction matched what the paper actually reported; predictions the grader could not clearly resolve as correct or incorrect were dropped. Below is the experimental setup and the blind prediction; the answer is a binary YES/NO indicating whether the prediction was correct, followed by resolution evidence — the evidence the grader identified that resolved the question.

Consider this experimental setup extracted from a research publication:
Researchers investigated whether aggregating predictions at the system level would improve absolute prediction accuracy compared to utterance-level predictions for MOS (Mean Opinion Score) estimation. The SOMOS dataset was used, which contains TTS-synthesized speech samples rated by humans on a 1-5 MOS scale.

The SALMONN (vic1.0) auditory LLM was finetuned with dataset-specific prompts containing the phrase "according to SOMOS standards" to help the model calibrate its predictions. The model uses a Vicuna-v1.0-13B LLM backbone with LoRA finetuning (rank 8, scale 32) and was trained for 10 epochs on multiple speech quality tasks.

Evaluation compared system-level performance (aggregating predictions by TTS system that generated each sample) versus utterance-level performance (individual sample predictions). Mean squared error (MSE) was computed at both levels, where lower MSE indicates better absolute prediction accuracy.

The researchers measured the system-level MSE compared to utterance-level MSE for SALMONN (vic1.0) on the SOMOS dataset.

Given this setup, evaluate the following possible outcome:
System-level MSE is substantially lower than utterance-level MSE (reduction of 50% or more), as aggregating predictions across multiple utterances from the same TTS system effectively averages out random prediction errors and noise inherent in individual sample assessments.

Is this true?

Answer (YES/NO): YES